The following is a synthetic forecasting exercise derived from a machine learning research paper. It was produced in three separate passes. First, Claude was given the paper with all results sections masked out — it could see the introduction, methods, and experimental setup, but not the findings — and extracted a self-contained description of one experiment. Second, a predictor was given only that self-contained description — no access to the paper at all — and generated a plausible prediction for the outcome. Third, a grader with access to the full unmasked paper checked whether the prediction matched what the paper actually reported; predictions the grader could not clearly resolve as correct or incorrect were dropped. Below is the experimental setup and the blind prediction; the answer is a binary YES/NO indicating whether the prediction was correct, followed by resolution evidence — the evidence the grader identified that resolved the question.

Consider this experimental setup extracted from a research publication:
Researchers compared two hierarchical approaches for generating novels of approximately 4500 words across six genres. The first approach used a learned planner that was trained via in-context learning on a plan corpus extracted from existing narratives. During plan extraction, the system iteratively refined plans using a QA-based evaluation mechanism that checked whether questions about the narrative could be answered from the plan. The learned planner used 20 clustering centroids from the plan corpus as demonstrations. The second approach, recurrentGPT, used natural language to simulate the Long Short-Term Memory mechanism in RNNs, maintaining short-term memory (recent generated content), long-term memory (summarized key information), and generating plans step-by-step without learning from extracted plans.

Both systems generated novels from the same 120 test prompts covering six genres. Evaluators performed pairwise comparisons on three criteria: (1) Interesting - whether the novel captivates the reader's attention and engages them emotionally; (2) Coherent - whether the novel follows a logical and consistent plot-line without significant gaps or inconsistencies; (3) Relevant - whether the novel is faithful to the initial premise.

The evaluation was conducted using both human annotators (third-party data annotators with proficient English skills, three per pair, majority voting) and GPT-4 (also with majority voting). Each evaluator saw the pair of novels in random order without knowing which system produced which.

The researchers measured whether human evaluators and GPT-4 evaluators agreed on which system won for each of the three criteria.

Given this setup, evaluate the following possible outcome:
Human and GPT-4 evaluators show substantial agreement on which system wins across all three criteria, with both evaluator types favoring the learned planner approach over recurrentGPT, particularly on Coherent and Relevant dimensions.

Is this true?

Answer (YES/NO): NO